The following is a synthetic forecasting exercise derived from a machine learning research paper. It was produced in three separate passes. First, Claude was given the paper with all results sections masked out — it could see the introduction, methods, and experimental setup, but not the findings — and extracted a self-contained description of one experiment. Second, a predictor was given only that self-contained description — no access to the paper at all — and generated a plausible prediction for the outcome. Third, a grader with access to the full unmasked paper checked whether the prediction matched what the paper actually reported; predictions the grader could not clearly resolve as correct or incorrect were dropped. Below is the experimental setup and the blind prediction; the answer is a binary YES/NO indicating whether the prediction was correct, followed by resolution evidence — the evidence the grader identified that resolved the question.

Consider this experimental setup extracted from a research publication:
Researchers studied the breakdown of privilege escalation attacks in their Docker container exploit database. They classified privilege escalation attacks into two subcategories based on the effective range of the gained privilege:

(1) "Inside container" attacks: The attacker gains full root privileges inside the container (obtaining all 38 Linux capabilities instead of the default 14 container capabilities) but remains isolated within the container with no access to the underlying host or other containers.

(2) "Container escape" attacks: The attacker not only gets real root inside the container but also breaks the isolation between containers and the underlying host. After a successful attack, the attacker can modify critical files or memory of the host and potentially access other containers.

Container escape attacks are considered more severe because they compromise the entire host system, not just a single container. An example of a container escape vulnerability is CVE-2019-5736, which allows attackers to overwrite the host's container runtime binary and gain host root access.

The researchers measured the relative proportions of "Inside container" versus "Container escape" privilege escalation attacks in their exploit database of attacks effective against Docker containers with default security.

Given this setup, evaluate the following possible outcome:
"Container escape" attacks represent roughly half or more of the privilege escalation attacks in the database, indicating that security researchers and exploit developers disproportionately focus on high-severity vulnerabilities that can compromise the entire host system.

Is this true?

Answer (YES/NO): NO